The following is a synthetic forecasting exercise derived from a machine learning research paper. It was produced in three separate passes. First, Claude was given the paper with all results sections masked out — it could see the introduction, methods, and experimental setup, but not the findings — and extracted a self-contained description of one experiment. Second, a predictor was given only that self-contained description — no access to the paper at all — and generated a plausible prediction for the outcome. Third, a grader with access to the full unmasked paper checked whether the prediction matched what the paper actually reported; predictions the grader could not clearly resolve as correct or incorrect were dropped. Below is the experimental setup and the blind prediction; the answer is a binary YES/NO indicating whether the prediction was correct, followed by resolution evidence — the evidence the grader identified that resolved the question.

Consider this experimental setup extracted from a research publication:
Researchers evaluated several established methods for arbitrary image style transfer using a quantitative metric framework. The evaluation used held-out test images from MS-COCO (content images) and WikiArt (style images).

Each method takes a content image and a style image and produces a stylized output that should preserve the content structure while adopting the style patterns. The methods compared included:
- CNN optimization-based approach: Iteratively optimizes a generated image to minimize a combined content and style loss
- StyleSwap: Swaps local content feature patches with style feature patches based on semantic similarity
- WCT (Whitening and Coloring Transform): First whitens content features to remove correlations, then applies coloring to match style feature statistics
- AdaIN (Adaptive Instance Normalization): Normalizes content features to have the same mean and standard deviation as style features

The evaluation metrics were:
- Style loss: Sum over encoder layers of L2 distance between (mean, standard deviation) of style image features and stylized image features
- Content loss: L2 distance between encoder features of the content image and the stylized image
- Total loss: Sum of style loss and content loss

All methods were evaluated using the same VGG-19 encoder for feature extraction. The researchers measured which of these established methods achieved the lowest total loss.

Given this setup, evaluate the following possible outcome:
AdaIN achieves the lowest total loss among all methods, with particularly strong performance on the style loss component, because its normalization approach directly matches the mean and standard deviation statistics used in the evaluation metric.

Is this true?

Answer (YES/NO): YES